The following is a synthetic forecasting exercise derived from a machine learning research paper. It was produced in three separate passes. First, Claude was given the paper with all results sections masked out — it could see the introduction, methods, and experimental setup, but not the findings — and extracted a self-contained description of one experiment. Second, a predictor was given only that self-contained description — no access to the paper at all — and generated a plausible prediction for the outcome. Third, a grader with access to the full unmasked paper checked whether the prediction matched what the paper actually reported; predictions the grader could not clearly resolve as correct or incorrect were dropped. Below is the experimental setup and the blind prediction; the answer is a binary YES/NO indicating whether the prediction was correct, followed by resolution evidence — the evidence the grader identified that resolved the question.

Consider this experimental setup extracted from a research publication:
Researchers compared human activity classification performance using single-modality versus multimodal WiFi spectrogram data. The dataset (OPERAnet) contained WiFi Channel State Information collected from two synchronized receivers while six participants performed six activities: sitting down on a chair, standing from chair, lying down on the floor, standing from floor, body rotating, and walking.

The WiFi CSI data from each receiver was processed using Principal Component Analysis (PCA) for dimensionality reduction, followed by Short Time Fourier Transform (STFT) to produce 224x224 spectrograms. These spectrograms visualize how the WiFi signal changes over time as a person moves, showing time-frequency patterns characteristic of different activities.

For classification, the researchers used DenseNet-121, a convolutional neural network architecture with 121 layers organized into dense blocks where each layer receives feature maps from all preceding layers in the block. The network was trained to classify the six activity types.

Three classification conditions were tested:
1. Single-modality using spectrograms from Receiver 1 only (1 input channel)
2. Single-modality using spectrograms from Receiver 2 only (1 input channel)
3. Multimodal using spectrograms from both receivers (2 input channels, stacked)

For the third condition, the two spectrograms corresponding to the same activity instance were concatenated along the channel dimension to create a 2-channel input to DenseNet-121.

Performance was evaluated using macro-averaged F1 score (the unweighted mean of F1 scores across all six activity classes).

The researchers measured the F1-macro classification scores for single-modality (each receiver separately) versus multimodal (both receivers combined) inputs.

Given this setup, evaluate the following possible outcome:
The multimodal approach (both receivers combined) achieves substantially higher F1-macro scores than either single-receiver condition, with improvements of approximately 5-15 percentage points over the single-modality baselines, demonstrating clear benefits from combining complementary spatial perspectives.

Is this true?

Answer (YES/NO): NO